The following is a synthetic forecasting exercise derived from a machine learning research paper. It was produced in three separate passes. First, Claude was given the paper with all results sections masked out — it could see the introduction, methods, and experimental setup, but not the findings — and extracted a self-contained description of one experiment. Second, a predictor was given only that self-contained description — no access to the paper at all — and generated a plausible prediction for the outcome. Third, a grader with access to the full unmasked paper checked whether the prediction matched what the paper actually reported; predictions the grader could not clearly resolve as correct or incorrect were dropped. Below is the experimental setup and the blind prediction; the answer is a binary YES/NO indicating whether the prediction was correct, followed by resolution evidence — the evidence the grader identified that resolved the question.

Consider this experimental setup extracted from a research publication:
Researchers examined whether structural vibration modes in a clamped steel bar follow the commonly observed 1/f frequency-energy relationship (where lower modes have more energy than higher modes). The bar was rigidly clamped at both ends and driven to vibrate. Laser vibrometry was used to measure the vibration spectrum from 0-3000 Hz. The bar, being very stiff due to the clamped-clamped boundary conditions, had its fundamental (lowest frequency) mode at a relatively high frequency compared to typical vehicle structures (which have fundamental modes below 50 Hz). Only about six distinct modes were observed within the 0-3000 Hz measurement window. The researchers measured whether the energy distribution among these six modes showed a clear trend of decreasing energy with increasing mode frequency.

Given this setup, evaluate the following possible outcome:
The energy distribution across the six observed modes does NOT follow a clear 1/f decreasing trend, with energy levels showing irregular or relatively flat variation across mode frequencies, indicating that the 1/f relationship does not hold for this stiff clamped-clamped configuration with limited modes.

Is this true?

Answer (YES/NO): YES